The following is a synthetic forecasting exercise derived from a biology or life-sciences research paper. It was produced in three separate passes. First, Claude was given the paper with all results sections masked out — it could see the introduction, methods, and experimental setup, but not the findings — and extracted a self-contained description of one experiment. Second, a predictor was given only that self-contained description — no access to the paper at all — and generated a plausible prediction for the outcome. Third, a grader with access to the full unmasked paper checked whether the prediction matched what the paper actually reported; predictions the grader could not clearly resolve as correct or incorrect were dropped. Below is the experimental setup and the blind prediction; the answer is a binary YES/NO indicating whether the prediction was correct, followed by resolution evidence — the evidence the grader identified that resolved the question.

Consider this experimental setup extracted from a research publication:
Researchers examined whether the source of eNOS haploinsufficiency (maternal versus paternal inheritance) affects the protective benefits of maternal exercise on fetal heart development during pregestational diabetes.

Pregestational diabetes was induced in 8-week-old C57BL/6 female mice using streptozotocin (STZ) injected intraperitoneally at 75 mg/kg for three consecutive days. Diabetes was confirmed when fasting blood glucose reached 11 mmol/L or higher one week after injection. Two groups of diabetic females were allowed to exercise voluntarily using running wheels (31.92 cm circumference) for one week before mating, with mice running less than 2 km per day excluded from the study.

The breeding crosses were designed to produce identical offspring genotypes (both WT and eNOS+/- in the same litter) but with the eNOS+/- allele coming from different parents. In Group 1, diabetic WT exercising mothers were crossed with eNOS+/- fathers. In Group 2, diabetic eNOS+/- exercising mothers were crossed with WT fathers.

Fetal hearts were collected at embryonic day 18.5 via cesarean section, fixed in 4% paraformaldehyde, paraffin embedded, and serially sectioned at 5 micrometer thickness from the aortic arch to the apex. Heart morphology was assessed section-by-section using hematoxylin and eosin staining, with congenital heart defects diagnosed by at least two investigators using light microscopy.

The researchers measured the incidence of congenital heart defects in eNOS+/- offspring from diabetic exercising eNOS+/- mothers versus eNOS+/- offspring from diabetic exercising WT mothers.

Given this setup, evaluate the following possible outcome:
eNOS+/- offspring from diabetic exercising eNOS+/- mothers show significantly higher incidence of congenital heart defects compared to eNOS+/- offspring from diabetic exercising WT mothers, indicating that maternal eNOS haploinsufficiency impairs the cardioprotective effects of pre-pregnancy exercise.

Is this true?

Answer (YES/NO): NO